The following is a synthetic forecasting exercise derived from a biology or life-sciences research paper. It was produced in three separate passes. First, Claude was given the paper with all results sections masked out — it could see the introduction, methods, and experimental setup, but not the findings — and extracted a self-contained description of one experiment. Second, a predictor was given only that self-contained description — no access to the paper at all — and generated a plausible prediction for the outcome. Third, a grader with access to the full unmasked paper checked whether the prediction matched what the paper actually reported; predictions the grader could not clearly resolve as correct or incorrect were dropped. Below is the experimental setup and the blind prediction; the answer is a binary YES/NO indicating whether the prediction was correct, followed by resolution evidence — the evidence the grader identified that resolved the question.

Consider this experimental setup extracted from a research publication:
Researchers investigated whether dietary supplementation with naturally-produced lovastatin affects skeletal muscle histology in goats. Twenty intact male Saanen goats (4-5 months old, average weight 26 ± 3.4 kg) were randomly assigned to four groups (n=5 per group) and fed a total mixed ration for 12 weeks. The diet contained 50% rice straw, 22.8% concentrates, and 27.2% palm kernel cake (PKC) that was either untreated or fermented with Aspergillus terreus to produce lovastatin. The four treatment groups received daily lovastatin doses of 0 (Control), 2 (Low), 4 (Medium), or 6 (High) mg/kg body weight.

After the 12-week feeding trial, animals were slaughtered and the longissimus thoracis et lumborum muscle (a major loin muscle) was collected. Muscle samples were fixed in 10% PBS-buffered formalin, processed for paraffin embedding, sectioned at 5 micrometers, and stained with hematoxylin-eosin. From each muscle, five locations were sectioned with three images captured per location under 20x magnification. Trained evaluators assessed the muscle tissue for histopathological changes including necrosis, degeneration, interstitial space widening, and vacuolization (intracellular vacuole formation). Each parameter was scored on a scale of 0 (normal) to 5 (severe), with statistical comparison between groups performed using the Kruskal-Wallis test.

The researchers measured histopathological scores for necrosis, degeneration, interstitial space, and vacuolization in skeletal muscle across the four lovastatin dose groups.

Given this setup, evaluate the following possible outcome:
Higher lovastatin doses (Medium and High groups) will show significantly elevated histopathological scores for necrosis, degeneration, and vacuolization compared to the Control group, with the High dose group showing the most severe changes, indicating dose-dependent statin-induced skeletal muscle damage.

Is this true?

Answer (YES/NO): YES